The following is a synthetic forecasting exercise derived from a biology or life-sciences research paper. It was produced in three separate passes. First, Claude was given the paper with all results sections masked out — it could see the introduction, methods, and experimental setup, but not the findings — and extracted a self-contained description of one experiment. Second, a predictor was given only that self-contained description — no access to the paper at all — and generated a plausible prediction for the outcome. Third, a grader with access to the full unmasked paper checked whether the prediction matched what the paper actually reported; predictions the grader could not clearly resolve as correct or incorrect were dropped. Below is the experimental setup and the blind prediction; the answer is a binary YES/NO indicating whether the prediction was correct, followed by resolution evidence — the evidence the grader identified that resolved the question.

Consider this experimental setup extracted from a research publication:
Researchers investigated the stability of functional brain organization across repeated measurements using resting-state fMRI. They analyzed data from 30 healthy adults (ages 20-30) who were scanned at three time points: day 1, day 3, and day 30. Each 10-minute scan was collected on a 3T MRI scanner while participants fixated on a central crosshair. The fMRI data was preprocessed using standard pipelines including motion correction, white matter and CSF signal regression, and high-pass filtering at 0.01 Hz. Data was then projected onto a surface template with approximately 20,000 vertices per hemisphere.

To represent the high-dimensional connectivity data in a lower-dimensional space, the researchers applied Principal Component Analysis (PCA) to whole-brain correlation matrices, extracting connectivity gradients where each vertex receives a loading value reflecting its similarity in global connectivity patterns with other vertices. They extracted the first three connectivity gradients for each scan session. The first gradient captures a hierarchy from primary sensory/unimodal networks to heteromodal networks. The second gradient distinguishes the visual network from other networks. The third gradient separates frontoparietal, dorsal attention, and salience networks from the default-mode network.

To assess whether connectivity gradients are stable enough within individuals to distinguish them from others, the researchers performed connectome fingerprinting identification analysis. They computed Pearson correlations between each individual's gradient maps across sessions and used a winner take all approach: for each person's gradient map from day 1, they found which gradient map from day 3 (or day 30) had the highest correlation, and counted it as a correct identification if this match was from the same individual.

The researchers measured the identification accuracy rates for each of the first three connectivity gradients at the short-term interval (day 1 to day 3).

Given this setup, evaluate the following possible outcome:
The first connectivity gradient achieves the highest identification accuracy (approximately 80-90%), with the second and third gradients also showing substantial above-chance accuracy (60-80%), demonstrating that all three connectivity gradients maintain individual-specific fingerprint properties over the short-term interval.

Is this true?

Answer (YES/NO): YES